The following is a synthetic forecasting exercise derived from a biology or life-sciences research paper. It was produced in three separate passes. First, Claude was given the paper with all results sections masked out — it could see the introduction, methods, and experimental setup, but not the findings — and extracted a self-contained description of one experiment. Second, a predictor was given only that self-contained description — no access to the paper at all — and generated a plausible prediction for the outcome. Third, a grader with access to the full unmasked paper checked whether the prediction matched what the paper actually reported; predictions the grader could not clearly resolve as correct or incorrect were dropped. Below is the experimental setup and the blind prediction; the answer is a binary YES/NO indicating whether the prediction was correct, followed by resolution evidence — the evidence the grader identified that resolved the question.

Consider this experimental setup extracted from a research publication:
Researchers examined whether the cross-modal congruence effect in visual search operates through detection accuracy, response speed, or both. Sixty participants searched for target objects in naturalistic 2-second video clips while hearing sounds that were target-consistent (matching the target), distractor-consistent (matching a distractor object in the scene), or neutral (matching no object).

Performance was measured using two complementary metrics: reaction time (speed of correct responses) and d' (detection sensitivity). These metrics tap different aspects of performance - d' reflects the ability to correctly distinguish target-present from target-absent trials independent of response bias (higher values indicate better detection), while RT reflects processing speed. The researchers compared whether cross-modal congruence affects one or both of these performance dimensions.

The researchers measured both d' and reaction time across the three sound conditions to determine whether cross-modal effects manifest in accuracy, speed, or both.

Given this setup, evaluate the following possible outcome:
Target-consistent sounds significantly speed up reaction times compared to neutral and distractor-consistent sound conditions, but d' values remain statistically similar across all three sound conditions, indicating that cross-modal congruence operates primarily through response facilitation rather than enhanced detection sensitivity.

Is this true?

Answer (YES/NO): YES